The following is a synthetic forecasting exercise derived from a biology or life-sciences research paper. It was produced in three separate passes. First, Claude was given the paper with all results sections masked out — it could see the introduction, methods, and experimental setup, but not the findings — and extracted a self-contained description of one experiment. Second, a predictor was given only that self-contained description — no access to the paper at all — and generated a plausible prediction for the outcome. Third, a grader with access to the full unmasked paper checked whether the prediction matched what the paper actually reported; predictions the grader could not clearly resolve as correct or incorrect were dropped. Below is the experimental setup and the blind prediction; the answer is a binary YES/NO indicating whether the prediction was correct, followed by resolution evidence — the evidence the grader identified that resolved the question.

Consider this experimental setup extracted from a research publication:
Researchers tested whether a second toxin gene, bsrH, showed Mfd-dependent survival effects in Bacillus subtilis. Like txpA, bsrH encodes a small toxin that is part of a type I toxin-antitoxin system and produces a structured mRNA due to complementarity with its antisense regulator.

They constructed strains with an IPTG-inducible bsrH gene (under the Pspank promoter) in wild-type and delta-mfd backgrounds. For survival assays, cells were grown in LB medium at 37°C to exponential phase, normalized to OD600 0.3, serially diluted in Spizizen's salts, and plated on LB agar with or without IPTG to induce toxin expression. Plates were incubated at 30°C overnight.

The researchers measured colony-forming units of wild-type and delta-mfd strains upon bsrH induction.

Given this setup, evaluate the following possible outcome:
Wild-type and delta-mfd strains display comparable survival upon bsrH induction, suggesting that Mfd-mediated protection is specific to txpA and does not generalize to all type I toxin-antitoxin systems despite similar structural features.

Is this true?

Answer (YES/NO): NO